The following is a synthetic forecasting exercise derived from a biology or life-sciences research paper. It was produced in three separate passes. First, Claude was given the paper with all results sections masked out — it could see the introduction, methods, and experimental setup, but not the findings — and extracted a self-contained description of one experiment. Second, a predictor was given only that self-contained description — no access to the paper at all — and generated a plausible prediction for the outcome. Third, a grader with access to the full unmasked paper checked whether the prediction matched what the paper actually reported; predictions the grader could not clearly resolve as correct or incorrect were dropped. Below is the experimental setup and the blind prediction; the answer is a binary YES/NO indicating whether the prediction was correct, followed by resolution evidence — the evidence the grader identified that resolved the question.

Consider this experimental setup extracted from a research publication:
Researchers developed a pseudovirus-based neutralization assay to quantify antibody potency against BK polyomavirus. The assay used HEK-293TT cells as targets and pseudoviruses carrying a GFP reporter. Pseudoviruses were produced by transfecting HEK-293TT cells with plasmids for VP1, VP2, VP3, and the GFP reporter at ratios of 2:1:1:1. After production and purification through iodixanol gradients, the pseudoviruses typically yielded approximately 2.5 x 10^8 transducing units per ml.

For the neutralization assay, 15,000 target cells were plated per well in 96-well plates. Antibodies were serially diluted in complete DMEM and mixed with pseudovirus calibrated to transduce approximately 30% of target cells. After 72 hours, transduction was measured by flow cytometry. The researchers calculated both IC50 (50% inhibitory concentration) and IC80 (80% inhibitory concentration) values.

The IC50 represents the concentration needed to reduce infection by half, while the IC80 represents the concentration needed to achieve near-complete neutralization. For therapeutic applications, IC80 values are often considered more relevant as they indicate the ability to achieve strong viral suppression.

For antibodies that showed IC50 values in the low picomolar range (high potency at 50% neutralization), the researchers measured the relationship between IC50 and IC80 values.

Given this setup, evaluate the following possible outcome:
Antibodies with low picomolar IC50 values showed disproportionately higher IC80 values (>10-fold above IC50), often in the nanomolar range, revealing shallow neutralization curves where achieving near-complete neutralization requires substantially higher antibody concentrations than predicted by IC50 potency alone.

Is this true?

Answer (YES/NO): NO